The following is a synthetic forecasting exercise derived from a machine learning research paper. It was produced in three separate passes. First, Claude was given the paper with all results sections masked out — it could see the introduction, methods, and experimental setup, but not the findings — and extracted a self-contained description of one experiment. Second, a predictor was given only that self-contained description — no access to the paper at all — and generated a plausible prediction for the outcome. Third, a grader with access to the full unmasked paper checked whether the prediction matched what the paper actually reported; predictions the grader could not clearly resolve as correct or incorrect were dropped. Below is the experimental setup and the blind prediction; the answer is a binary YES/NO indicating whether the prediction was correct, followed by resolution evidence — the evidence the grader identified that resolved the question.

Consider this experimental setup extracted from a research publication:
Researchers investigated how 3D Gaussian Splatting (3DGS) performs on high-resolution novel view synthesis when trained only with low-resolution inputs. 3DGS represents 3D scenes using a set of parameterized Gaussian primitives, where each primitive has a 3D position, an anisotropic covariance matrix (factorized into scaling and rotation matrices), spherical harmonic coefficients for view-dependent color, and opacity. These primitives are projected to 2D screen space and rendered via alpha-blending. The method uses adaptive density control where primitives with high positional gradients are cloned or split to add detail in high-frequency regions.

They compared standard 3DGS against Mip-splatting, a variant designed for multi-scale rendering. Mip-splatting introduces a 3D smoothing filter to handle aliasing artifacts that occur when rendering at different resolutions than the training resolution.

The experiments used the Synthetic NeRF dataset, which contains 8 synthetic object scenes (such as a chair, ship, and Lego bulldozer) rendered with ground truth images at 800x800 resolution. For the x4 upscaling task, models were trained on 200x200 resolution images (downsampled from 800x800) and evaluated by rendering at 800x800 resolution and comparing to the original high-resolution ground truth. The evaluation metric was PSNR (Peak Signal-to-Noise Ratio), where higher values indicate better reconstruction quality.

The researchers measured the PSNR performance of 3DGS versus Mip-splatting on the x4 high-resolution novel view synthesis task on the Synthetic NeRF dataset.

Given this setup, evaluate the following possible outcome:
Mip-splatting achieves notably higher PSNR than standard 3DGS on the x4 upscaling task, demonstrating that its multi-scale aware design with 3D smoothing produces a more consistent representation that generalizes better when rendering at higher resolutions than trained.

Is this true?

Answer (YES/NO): YES